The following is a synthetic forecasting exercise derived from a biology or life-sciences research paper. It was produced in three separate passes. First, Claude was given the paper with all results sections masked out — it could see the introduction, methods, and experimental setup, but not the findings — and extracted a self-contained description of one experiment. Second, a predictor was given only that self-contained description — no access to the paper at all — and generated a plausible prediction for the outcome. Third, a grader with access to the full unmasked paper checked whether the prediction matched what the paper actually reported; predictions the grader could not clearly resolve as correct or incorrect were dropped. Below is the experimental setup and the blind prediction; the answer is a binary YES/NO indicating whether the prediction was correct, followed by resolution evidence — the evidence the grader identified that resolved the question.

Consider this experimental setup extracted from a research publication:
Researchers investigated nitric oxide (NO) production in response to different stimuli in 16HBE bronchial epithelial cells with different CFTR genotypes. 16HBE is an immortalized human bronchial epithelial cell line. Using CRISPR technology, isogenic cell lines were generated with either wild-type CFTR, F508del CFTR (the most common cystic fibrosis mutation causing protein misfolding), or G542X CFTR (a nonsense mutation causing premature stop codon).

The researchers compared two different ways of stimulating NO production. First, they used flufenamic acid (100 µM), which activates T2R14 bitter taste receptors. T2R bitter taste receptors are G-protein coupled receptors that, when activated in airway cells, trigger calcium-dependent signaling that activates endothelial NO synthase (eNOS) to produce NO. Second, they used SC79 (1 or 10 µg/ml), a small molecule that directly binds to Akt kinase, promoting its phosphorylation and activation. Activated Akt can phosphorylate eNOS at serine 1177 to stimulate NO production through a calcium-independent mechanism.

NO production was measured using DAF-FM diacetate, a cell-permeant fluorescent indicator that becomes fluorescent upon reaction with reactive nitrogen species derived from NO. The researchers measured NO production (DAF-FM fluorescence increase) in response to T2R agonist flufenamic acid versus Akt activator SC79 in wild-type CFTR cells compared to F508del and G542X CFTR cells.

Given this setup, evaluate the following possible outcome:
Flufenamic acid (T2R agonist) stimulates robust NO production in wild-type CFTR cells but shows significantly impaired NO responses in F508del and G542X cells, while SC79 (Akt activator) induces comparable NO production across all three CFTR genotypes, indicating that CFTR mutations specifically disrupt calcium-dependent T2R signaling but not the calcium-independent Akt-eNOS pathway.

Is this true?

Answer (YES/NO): YES